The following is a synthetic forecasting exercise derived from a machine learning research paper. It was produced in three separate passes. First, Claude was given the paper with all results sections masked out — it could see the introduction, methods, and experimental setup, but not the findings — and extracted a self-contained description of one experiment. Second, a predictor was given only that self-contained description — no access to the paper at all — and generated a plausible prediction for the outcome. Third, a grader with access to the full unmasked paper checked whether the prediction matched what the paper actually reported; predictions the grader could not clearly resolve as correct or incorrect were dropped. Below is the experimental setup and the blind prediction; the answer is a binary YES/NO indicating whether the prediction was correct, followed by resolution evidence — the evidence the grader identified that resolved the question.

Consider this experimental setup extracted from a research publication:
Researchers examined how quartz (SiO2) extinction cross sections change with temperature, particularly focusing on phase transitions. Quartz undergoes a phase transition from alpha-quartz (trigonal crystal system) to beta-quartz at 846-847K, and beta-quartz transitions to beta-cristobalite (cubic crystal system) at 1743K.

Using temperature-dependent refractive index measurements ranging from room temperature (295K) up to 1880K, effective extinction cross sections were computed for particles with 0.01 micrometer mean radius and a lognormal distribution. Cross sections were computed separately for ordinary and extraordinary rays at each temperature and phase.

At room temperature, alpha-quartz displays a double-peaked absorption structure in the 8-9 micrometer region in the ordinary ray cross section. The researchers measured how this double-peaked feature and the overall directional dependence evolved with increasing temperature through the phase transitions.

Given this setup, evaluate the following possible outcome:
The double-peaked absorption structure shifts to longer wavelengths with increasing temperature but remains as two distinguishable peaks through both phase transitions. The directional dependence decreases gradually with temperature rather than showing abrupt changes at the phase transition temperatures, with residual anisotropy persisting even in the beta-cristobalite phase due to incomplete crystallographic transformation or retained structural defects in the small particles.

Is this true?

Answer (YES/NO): NO